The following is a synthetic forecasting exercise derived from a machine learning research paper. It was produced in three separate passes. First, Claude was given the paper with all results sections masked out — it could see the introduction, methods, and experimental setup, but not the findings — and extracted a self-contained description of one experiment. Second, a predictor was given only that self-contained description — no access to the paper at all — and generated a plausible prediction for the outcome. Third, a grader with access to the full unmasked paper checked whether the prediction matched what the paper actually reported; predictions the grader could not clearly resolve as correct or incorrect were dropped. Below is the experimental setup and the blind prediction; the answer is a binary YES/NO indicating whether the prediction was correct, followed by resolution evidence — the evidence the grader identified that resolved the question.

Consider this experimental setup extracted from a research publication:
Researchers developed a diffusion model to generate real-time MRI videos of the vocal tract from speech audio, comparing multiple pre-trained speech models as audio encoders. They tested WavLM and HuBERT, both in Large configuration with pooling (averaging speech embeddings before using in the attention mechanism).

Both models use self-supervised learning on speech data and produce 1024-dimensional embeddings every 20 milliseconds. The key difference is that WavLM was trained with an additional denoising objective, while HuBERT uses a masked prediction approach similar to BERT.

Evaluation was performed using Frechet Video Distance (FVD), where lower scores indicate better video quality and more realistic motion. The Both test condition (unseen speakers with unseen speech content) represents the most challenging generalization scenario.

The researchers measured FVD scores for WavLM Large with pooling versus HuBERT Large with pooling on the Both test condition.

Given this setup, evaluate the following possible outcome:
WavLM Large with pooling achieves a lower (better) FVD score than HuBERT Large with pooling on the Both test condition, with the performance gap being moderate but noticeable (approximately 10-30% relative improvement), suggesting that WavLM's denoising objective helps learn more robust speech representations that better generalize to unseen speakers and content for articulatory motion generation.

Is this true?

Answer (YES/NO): NO